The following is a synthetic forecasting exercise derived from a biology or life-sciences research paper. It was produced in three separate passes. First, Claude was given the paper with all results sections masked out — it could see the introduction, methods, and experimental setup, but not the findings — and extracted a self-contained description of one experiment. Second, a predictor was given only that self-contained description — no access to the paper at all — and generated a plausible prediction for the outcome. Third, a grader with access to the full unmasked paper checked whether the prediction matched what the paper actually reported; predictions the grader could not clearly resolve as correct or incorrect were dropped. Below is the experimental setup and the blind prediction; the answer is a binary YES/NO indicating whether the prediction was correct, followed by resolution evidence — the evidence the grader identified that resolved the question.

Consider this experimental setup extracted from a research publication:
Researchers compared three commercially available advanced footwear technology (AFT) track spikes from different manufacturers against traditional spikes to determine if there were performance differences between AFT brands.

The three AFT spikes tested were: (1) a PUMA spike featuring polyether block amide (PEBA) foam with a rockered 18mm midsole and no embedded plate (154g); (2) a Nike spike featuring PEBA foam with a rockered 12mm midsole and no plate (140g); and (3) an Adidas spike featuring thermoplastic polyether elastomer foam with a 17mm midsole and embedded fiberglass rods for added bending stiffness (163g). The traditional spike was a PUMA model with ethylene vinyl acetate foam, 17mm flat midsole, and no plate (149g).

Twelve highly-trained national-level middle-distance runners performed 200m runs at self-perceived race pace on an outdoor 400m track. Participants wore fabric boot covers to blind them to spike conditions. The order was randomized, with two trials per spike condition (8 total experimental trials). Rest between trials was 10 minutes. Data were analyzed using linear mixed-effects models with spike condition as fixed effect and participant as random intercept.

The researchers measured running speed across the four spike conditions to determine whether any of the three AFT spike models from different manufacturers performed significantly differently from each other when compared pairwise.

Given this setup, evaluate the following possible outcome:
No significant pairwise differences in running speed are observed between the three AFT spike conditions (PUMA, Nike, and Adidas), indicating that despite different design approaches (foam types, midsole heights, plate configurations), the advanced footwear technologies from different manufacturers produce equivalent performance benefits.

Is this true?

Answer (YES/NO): YES